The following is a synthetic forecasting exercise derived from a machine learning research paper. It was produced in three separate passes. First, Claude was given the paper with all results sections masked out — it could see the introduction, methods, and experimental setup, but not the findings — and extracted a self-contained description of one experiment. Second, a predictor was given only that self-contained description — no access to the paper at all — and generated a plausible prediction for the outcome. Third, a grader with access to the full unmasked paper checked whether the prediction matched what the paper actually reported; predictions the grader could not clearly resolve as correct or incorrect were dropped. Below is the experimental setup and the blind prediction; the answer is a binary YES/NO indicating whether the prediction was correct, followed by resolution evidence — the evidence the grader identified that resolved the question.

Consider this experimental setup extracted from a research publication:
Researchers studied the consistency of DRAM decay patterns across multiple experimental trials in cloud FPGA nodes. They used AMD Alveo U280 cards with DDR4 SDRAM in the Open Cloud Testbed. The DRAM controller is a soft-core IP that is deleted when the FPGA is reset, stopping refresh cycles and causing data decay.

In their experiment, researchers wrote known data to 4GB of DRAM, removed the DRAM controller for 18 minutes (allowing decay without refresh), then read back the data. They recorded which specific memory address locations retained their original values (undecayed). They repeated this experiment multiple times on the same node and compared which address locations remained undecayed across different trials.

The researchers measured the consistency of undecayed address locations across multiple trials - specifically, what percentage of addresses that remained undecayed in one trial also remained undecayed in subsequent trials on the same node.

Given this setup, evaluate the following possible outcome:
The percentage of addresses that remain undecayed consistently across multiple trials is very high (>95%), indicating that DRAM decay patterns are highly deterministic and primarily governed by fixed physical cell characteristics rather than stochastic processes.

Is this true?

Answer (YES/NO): YES